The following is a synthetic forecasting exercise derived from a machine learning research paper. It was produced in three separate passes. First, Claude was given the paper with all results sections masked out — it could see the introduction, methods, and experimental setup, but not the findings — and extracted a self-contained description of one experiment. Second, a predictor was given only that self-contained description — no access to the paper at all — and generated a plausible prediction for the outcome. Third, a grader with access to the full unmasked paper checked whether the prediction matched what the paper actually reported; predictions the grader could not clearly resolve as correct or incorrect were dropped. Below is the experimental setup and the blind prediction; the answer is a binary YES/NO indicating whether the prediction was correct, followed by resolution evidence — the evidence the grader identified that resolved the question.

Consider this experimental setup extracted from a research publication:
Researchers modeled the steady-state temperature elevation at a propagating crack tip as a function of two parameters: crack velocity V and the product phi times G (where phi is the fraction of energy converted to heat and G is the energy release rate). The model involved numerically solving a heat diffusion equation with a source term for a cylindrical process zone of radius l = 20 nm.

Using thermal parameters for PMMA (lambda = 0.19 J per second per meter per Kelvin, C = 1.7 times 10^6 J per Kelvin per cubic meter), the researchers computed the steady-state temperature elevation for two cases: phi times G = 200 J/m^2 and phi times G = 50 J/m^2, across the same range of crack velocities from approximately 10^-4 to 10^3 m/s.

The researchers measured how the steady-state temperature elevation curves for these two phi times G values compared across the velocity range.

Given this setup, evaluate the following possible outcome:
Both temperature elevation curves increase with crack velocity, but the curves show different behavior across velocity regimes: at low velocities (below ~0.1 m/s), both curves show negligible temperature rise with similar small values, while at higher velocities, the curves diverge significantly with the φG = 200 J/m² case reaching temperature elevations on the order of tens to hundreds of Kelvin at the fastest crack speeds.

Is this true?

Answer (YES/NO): NO